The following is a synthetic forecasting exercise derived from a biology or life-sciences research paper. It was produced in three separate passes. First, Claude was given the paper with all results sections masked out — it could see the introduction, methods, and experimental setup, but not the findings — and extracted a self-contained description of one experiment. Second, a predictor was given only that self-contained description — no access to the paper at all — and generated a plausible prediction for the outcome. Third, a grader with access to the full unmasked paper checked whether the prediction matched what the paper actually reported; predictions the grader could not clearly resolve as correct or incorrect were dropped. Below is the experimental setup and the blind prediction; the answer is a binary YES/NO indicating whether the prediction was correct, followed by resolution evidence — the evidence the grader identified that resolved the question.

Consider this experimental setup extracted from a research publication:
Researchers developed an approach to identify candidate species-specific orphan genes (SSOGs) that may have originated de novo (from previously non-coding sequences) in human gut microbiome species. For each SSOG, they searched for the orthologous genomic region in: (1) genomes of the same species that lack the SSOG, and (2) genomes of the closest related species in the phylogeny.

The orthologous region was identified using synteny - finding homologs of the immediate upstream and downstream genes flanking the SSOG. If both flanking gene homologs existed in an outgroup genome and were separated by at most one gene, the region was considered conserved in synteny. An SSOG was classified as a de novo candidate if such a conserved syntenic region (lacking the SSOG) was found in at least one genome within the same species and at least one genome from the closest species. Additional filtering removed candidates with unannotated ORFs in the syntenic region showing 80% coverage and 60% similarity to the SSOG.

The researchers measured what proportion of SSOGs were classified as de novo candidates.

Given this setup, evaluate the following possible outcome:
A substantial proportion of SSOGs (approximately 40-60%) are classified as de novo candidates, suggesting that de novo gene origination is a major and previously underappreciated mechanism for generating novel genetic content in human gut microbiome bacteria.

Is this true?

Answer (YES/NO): NO